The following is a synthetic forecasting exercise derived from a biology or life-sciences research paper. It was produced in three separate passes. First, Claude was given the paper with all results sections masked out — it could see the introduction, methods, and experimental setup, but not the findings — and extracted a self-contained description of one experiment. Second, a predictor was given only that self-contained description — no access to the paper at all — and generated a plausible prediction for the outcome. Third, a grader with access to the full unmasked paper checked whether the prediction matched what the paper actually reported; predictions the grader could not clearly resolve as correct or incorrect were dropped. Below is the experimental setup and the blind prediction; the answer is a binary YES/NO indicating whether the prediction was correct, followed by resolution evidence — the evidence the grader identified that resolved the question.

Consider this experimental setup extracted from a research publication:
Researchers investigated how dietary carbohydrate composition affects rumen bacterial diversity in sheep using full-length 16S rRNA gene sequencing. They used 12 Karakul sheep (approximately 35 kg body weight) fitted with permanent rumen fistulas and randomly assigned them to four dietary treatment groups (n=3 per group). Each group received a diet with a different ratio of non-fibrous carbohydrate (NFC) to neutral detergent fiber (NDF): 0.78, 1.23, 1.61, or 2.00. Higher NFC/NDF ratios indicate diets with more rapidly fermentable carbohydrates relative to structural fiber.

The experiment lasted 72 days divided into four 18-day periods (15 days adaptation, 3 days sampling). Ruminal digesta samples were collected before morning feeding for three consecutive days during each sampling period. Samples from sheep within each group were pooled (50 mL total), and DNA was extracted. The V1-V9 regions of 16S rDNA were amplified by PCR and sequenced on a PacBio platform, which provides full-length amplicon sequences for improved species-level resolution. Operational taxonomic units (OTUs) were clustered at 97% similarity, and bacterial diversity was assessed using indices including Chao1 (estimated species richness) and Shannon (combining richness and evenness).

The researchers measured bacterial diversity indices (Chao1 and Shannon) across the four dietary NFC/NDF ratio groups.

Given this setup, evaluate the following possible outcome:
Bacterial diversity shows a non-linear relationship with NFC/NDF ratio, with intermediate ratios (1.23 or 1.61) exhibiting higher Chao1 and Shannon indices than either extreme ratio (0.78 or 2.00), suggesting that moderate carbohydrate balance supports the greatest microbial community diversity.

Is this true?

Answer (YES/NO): NO